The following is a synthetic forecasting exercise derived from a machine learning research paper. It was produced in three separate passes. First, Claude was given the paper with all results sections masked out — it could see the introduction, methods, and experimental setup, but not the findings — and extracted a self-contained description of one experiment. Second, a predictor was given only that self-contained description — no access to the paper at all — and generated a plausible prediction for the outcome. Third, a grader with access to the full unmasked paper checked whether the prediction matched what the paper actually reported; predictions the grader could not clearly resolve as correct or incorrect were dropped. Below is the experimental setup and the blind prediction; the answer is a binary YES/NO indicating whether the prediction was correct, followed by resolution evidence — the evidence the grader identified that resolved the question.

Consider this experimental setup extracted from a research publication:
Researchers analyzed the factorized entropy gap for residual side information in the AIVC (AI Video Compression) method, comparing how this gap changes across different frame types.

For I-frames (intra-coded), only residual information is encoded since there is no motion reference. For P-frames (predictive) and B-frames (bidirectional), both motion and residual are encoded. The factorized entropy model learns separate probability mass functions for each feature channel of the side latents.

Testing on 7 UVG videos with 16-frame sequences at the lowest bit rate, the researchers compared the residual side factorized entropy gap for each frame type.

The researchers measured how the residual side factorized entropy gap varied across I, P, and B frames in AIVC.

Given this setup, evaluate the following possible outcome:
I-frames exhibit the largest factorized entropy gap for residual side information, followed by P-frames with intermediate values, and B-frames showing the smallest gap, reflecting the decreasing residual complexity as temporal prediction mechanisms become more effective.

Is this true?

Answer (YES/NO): NO